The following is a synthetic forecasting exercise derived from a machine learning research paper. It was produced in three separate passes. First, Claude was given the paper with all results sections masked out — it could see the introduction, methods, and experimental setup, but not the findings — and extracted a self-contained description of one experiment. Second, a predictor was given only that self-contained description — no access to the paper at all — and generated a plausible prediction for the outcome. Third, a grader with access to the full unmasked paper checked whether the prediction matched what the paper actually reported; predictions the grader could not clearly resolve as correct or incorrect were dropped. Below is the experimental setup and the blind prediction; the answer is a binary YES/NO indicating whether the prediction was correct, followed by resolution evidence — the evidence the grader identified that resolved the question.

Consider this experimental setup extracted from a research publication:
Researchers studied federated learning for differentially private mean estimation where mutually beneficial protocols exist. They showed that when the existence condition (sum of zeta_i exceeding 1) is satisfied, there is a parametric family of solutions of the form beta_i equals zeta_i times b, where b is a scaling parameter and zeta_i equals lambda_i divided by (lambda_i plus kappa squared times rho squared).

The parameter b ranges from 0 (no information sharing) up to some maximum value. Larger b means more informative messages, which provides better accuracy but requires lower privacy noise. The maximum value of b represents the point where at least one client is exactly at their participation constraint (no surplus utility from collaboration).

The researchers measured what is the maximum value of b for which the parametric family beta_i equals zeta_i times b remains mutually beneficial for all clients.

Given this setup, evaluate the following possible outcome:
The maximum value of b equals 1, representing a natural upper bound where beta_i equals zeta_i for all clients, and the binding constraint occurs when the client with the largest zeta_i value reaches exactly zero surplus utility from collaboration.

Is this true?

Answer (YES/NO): NO